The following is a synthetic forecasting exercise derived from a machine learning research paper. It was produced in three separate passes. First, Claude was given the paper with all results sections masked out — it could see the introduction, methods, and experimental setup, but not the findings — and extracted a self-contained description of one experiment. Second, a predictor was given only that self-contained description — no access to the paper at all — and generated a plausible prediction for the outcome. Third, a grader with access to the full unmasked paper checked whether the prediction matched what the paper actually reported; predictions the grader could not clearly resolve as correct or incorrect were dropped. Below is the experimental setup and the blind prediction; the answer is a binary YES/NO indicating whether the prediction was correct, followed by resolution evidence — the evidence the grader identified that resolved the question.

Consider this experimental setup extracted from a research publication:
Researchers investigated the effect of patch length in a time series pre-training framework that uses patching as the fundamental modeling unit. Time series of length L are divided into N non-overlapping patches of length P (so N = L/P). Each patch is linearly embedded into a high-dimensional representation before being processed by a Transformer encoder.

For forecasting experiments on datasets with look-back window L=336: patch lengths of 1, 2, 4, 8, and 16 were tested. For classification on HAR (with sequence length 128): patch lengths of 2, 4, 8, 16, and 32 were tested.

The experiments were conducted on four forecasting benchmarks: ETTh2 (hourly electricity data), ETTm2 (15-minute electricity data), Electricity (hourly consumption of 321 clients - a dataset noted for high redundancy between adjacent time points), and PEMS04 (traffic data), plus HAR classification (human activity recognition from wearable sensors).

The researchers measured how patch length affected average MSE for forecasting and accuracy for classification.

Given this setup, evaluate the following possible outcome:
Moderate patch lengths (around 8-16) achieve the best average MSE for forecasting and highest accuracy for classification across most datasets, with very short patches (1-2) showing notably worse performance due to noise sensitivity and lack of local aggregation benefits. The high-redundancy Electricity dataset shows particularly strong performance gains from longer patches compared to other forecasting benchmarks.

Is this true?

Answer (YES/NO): NO